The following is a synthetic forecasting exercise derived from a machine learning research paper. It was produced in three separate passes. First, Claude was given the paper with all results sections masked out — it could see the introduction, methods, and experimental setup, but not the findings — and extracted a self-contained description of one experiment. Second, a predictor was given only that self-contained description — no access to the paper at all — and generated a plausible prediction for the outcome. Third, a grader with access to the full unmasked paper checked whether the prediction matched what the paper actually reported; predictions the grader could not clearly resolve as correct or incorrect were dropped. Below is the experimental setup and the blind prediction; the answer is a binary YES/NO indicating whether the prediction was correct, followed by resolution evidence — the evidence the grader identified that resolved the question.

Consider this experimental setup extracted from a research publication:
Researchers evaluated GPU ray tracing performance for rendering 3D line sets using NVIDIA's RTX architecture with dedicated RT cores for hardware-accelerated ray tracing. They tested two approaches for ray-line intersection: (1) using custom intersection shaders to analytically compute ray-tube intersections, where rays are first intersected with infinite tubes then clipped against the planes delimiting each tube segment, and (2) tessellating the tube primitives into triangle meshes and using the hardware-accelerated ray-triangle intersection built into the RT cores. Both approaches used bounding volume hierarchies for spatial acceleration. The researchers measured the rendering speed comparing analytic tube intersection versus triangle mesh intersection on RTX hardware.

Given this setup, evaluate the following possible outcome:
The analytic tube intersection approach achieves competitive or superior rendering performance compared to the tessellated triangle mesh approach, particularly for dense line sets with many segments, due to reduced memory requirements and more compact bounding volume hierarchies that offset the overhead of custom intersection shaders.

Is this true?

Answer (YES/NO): NO